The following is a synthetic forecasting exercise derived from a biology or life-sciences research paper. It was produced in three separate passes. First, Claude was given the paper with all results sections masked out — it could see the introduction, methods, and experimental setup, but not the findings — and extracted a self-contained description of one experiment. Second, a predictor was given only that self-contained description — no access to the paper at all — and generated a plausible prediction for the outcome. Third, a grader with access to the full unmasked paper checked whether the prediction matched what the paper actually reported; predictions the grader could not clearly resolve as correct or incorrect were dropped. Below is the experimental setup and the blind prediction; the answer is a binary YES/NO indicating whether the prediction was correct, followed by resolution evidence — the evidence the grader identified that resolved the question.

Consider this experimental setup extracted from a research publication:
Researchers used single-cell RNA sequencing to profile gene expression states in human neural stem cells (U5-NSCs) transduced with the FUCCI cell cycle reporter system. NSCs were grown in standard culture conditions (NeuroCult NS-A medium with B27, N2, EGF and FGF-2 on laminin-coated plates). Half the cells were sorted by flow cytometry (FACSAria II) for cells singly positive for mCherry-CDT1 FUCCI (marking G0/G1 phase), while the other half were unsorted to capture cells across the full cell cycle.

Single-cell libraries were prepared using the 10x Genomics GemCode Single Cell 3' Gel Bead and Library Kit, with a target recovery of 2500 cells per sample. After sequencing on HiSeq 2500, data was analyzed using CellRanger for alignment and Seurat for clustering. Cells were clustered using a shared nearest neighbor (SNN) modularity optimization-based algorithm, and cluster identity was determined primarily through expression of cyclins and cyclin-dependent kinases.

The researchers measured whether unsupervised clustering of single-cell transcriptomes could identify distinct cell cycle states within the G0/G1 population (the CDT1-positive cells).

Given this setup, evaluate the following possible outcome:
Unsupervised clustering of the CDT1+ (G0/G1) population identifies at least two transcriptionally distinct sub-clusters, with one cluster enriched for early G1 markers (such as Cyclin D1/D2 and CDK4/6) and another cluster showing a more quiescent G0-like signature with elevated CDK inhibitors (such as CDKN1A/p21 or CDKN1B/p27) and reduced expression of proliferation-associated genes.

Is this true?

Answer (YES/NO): NO